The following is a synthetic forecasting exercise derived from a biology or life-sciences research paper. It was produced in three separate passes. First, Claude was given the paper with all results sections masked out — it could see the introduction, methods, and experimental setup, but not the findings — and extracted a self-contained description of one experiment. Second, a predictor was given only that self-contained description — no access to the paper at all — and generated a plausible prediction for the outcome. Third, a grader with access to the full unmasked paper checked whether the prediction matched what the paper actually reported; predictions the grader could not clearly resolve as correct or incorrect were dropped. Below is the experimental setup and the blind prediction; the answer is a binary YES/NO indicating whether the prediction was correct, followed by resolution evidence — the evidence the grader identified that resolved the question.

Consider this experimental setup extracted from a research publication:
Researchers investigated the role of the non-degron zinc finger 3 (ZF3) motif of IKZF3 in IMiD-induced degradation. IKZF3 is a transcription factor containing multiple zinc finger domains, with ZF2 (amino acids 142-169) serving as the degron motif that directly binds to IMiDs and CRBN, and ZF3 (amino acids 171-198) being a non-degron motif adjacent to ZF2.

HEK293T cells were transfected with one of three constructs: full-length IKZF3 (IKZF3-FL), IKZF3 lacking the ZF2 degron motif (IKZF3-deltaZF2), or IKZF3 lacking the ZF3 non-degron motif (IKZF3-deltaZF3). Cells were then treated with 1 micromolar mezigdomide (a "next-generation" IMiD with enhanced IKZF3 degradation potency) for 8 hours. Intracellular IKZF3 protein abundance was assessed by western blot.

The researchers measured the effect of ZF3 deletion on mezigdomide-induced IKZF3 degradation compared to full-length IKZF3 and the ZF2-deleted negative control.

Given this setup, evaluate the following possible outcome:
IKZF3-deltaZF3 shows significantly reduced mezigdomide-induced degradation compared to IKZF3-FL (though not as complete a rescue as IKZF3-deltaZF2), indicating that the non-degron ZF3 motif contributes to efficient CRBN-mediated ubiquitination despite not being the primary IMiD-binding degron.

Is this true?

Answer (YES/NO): YES